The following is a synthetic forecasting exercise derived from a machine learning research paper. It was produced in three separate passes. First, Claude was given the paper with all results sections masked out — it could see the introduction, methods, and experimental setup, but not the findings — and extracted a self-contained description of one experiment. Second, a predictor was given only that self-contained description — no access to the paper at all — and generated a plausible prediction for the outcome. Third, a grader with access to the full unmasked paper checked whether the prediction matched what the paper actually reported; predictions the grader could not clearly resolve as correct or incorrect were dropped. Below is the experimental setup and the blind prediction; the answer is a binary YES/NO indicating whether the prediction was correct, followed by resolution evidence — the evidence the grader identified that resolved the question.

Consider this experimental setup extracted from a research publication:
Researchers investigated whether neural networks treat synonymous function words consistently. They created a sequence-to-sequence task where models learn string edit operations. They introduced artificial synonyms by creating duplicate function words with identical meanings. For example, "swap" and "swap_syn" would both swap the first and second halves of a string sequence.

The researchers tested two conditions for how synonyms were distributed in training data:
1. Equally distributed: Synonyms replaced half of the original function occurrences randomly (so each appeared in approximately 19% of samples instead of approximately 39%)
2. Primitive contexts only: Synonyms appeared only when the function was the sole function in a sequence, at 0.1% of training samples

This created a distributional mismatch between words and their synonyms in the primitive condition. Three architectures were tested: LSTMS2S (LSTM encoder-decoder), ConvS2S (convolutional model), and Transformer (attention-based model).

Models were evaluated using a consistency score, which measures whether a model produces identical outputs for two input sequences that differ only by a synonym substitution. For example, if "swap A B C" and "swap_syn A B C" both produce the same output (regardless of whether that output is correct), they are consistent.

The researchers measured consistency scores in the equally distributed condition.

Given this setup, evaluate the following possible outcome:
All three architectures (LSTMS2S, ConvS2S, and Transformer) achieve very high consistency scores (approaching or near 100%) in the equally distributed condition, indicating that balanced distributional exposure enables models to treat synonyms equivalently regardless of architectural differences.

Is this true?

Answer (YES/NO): NO